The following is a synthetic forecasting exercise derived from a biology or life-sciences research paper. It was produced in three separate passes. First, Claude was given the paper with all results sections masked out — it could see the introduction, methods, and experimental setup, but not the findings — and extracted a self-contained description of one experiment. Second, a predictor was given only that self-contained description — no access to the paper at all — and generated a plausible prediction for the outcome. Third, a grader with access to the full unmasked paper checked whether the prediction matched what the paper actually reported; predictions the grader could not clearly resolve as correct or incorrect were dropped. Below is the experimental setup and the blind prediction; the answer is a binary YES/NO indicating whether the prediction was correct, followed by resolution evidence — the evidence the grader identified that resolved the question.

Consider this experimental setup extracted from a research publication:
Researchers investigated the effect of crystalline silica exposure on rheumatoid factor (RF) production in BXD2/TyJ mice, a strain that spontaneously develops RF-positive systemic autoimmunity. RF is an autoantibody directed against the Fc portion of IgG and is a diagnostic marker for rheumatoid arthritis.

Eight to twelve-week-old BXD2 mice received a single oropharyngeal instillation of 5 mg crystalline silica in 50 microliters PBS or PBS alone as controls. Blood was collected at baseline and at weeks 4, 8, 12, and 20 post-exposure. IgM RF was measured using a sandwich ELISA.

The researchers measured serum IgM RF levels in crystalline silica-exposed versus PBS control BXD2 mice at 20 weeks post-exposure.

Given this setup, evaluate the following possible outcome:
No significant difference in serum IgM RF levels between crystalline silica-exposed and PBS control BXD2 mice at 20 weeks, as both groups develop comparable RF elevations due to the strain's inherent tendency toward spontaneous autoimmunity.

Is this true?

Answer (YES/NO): YES